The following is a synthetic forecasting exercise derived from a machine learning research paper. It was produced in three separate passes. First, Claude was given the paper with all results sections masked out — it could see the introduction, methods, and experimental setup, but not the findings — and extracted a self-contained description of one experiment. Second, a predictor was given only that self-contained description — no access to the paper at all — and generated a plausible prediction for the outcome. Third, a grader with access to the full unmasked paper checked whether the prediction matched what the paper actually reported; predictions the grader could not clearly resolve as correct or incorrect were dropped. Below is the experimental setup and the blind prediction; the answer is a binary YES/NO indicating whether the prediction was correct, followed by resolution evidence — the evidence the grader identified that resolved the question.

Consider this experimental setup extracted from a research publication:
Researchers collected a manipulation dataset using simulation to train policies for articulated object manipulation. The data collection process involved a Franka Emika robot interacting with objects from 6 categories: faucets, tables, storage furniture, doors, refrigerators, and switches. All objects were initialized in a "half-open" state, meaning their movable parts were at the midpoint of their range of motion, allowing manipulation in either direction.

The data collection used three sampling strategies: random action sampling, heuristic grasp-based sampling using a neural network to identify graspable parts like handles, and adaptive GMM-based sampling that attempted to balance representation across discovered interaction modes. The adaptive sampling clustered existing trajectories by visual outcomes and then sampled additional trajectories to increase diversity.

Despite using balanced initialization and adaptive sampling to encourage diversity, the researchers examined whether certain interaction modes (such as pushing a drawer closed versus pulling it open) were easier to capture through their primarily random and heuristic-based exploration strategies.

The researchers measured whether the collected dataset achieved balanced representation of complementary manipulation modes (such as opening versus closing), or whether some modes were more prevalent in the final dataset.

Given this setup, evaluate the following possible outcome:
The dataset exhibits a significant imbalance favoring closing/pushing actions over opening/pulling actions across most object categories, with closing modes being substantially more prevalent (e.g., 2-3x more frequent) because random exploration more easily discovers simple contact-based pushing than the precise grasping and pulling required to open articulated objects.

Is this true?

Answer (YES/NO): YES